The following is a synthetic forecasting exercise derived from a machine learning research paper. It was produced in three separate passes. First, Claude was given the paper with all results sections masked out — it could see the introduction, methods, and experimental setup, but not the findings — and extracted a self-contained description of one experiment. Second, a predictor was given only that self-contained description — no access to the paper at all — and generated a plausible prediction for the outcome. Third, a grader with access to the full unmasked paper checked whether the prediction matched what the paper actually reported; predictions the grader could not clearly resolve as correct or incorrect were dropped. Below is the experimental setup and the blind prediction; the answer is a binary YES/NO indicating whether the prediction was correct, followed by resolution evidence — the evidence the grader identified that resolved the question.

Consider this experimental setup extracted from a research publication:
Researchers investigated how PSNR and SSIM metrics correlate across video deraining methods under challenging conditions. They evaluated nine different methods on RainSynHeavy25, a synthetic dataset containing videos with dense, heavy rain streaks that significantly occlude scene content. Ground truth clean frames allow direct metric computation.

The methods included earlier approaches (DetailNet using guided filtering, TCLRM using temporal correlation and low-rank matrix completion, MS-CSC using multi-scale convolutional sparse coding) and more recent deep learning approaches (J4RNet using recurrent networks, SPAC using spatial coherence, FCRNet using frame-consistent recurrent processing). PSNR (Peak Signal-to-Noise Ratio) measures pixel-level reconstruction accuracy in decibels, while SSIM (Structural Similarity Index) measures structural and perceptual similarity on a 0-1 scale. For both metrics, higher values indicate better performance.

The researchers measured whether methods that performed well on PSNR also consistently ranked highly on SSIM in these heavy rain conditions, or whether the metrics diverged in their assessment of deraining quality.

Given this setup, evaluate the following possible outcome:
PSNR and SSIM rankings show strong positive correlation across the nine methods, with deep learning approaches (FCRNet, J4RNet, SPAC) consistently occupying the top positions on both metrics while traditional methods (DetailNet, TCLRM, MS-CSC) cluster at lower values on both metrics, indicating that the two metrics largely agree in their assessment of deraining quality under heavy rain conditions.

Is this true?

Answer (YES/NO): NO